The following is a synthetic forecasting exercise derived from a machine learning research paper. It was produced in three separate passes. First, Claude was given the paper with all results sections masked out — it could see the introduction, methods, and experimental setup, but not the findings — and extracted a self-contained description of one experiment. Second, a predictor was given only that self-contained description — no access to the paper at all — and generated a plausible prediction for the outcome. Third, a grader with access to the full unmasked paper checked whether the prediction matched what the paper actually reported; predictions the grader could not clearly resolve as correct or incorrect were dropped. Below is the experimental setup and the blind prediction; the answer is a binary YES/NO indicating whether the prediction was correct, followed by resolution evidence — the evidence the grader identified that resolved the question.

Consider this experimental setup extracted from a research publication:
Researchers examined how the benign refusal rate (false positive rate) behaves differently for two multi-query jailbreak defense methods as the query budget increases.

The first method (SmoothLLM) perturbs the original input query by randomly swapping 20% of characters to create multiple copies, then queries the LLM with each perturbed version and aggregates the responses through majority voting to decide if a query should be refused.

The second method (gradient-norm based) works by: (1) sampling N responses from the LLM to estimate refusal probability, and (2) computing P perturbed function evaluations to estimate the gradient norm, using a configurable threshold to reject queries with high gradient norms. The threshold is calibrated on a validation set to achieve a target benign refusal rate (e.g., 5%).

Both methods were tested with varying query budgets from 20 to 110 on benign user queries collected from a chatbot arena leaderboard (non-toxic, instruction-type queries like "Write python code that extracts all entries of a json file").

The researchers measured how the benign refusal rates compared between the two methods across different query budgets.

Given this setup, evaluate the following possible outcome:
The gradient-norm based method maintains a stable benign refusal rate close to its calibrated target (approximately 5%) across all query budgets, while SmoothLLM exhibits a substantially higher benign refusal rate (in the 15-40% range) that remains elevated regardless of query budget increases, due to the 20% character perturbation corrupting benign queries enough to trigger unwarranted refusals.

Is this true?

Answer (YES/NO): NO